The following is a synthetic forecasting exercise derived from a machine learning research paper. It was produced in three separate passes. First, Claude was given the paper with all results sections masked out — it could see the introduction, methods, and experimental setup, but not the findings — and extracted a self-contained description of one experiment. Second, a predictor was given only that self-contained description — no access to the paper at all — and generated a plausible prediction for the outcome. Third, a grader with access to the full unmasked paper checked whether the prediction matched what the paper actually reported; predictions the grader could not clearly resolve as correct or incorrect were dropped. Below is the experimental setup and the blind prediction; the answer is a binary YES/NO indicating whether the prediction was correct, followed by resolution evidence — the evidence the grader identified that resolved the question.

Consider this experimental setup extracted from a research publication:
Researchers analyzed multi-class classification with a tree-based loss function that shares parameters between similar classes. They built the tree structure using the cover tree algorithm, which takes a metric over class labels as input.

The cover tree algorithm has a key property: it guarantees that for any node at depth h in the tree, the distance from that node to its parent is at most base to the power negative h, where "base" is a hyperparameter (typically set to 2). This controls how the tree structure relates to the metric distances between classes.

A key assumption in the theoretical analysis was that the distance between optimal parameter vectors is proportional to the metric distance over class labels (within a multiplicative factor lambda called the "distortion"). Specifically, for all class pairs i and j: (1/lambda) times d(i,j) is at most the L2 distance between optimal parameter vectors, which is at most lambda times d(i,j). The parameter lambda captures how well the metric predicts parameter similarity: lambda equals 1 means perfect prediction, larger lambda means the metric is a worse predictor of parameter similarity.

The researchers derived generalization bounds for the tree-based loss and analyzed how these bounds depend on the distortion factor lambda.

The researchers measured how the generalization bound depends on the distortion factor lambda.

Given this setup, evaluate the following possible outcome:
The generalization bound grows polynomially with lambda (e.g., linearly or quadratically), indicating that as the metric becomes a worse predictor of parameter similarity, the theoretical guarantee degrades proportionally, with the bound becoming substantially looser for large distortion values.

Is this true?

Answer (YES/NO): YES